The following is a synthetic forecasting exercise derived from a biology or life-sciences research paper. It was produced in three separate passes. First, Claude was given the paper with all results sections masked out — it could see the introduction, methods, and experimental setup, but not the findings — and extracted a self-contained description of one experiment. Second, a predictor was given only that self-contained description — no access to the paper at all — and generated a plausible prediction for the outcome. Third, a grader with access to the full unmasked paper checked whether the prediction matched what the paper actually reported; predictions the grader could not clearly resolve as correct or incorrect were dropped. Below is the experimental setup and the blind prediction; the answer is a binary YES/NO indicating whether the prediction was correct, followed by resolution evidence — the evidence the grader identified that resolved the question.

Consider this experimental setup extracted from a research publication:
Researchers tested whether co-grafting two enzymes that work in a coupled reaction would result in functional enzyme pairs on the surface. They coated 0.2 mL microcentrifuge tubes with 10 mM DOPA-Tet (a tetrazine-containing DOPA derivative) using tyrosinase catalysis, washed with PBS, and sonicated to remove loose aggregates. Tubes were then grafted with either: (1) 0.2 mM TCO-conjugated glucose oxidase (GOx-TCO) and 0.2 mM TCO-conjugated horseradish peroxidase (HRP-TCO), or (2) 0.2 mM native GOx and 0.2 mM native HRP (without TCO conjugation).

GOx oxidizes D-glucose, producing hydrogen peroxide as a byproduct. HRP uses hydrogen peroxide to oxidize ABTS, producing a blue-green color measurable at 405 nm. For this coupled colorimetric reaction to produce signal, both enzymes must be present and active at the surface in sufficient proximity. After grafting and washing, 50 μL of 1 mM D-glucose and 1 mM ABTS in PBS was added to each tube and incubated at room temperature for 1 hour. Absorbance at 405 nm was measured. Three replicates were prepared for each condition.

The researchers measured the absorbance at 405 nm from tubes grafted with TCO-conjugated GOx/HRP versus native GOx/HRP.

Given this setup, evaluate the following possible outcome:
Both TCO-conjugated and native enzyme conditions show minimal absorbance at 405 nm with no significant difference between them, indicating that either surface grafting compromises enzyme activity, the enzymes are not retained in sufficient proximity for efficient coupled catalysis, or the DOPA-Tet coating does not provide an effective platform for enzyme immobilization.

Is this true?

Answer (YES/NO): NO